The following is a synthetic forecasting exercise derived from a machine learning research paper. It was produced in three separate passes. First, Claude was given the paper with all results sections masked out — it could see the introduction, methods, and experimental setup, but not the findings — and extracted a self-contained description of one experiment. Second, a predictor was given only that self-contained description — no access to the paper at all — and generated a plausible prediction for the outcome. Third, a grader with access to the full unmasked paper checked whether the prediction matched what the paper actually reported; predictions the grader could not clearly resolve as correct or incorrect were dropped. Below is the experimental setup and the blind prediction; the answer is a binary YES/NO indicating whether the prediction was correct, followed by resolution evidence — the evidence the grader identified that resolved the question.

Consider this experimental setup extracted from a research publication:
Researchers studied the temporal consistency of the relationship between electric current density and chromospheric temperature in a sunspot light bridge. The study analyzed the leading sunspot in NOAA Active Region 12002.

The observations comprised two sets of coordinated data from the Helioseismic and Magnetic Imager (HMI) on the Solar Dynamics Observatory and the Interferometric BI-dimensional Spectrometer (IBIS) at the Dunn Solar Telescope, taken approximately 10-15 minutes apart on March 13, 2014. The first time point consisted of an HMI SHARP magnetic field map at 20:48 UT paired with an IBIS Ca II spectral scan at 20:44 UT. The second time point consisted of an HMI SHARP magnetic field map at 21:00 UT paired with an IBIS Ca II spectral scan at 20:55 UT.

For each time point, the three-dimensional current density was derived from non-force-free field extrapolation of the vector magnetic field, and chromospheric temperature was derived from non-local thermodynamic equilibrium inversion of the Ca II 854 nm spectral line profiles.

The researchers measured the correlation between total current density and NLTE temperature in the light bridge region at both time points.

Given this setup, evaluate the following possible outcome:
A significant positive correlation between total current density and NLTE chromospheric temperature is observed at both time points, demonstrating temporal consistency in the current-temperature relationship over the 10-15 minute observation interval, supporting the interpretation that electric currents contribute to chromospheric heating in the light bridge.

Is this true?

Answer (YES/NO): YES